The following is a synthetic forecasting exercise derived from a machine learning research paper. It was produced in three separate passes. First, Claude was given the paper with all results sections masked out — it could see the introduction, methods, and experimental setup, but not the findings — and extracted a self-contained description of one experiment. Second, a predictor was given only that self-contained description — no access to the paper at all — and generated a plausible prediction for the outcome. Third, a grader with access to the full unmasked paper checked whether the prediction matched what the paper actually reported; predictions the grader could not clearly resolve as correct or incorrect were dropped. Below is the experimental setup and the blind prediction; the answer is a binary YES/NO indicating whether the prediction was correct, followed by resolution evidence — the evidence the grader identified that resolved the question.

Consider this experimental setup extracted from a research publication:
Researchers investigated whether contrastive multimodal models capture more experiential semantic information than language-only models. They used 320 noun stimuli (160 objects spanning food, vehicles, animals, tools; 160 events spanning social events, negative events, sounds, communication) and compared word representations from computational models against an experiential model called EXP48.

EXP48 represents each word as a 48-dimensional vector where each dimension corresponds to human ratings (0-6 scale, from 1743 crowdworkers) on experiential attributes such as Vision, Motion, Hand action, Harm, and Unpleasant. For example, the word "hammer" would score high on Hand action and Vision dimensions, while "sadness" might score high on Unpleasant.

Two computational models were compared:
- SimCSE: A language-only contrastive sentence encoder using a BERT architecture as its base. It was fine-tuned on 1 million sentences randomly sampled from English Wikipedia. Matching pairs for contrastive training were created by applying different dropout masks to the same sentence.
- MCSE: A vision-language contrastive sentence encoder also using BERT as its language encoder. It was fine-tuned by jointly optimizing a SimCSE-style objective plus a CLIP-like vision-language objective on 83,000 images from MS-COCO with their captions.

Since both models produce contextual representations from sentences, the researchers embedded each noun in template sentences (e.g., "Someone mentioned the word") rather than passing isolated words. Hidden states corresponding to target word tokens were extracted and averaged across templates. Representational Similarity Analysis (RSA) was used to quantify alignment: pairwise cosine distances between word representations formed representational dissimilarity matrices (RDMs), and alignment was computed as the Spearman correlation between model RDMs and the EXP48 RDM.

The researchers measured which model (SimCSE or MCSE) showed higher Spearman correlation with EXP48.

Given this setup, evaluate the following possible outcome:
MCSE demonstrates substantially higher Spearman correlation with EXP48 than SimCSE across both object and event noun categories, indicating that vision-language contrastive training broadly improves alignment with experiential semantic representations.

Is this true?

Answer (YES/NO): NO